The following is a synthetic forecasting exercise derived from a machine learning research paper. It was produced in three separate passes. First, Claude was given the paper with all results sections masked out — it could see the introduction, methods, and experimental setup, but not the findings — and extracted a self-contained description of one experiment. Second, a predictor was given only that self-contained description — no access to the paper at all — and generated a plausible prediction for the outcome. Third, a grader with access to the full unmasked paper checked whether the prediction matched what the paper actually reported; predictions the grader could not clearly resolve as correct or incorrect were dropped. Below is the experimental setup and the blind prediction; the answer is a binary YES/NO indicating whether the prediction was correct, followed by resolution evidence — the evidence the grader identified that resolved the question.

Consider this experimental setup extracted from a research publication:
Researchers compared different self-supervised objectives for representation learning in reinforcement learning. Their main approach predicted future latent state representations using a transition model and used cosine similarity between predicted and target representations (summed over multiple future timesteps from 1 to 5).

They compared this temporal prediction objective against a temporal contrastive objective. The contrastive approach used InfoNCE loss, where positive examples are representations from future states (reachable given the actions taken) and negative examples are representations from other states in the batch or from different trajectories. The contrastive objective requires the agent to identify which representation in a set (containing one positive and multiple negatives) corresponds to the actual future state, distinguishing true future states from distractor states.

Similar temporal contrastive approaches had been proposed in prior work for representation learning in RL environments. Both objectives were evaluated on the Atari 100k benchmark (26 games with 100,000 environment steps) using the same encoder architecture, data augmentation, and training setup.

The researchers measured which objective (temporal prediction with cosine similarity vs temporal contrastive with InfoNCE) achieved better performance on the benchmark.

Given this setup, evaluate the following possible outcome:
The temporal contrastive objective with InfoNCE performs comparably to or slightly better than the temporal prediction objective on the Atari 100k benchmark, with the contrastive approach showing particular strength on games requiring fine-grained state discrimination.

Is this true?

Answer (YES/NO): NO